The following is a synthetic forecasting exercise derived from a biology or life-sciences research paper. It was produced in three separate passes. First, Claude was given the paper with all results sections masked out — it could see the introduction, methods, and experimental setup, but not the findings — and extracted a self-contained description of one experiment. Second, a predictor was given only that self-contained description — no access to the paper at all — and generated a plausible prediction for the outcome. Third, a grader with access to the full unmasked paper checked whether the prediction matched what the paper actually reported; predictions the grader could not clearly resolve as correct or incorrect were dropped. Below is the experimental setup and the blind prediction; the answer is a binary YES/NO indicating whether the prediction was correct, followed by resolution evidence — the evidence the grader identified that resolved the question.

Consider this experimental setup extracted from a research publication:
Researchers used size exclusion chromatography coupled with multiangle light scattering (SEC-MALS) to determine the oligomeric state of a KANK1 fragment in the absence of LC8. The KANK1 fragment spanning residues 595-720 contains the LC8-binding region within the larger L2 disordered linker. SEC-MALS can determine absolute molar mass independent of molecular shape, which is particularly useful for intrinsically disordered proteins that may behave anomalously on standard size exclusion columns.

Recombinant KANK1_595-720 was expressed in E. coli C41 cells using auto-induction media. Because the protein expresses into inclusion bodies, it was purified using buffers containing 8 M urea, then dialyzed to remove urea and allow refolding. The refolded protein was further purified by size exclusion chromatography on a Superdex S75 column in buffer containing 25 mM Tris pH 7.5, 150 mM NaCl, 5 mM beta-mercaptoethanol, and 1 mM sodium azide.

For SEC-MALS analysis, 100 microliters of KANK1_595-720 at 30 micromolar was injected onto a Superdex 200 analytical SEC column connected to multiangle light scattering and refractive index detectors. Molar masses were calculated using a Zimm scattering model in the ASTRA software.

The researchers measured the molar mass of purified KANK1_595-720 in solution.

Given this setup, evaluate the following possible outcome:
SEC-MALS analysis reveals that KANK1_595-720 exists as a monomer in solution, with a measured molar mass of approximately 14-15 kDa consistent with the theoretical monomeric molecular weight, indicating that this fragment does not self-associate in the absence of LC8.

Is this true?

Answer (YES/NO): NO